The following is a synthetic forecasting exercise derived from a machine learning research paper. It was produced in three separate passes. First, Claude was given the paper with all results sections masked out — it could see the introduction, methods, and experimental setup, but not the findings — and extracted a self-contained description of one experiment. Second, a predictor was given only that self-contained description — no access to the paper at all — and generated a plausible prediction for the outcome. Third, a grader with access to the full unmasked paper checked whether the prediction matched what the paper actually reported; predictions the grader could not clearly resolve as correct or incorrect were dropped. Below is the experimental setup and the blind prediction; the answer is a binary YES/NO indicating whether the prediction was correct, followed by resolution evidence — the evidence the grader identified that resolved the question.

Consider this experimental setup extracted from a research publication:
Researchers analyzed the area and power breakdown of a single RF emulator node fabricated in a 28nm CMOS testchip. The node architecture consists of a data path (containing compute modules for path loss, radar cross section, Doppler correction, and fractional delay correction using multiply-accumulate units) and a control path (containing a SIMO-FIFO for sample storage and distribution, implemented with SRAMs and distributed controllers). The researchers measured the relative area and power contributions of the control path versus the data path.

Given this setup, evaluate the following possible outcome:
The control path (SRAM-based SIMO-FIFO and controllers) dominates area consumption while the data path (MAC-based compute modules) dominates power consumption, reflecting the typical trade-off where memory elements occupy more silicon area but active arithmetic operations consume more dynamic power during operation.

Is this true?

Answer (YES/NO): YES